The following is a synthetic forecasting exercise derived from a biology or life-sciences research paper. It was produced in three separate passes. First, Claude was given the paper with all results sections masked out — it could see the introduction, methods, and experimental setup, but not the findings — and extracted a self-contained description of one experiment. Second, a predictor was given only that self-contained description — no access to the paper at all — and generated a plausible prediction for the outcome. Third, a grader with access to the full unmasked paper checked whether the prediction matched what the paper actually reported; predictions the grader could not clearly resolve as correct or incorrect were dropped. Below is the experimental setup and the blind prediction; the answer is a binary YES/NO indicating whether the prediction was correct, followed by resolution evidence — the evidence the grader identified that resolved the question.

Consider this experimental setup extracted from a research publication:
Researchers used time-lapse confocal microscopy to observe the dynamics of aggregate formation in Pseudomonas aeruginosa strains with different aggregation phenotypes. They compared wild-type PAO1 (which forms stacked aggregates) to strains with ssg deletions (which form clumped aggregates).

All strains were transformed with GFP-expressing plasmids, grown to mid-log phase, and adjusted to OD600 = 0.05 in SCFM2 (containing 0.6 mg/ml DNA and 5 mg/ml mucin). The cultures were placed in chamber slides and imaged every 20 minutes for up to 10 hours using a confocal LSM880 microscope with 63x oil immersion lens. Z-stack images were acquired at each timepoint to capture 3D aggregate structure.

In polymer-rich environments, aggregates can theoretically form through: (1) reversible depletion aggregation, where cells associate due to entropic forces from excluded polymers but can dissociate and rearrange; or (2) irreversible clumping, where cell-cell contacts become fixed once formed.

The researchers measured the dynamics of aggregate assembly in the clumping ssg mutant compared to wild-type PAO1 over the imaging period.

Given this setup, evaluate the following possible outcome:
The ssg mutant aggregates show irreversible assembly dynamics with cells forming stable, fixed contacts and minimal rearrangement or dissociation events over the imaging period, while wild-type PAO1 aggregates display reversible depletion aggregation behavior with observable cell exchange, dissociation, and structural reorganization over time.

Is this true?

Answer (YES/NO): YES